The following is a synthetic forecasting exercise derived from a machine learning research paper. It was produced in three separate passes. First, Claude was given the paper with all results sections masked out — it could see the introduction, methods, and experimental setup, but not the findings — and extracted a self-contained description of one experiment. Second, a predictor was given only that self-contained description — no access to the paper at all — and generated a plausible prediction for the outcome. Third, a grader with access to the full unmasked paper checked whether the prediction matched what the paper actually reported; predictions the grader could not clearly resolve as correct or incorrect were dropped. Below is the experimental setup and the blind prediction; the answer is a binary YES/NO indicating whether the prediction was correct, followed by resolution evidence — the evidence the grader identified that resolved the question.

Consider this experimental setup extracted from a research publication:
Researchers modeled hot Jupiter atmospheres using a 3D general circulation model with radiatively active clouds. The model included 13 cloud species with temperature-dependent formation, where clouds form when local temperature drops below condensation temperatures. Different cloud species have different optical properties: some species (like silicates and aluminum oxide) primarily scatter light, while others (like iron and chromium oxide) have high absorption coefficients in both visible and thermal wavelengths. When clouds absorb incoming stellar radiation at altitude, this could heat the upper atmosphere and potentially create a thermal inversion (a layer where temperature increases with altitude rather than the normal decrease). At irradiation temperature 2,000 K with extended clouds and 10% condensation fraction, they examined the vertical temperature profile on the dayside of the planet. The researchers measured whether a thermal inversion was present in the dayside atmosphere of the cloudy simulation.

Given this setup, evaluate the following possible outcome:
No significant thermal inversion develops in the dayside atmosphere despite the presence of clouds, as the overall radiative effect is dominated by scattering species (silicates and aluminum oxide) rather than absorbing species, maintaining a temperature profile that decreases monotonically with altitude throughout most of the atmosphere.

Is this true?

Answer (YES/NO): NO